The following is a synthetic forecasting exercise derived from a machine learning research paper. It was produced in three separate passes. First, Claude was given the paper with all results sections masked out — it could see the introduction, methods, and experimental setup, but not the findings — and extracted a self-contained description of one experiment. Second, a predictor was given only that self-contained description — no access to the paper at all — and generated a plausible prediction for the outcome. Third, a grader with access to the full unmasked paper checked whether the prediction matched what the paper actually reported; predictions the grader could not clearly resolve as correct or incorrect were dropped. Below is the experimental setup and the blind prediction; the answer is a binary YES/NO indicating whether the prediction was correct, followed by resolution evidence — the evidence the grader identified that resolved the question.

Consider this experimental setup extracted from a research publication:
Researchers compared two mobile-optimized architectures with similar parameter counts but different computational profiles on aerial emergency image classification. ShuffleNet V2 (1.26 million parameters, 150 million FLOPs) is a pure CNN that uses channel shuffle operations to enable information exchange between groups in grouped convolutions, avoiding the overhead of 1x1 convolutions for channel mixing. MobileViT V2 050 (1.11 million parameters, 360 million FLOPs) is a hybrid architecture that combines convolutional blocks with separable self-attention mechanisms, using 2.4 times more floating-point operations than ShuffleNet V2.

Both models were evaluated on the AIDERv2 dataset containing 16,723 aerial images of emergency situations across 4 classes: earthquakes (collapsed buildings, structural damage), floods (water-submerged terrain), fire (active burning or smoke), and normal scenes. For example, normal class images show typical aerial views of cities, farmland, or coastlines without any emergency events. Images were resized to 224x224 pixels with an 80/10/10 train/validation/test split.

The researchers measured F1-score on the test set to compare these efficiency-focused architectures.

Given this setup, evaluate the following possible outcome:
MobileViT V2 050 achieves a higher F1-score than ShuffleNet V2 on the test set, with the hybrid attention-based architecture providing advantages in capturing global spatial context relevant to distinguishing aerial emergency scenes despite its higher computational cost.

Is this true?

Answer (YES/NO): NO